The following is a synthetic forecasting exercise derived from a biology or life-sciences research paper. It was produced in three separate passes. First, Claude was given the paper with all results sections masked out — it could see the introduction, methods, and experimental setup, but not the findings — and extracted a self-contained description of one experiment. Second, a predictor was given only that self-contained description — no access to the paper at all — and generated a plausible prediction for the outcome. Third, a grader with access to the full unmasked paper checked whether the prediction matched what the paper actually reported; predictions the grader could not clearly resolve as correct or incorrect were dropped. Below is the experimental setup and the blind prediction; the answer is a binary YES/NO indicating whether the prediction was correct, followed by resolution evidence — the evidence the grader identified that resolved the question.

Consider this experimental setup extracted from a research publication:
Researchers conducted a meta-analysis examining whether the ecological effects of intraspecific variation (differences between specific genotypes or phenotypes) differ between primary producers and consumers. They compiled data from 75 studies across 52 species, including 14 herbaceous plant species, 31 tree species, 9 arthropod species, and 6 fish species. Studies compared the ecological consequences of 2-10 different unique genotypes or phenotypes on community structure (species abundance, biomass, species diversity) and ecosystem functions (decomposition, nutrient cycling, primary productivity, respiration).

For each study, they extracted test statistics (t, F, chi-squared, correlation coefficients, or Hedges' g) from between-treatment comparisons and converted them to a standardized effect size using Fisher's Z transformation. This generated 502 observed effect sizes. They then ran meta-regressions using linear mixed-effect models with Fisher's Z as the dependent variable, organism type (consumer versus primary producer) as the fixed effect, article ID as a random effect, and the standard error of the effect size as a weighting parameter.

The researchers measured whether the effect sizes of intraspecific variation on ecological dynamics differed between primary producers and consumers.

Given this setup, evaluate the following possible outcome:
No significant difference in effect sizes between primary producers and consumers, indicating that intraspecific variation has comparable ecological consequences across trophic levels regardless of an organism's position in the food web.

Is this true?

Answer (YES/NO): NO